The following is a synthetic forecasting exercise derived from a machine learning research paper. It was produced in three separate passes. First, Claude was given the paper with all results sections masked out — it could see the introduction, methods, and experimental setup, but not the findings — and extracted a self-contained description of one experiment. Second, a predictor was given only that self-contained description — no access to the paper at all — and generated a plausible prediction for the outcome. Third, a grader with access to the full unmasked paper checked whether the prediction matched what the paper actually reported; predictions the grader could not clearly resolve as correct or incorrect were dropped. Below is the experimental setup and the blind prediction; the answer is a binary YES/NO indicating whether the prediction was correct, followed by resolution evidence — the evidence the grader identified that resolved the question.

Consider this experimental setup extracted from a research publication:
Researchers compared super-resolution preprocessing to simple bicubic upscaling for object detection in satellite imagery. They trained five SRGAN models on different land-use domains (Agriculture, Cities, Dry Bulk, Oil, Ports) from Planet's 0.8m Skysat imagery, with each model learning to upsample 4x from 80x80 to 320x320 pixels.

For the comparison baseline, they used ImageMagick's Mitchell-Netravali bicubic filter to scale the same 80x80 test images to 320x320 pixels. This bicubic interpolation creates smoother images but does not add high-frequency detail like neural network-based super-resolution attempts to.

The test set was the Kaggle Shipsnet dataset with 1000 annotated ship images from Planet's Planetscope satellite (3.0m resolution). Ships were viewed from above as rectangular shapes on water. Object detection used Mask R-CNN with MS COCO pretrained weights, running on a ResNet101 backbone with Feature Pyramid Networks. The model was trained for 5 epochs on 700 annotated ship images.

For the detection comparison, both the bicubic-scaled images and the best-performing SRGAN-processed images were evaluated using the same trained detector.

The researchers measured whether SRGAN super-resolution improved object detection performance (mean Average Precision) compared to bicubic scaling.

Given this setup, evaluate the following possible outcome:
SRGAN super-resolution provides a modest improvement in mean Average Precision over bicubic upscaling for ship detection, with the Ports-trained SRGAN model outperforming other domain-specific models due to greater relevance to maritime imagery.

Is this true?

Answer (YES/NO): NO